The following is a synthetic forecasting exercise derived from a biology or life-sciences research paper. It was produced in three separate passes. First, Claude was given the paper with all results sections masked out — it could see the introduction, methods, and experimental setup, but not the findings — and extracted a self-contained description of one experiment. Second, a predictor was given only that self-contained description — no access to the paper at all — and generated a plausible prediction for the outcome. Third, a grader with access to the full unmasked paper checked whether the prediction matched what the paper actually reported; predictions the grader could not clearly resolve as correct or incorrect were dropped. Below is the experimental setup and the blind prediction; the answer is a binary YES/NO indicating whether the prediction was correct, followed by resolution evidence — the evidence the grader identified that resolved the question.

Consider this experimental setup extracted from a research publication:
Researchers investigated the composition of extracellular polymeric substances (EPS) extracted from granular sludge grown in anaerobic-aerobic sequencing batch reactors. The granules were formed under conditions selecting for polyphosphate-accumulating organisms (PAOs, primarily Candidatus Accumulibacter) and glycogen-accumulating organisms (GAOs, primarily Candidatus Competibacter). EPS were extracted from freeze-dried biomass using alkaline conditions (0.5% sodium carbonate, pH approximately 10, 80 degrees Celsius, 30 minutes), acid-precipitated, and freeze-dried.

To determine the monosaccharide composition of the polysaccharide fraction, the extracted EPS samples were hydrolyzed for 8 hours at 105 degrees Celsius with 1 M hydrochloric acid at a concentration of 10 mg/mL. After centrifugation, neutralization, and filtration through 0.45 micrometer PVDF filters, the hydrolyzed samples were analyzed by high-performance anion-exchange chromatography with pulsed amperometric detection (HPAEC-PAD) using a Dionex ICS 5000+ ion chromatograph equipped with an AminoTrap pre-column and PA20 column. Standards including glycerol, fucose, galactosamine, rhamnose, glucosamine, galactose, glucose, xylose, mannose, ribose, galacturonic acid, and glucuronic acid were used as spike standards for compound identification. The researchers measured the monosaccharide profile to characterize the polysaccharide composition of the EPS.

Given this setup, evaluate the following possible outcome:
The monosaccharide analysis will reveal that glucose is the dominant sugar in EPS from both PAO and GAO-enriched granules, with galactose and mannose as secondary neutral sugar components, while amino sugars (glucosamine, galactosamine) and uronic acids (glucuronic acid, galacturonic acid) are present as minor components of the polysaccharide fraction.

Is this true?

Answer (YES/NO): NO